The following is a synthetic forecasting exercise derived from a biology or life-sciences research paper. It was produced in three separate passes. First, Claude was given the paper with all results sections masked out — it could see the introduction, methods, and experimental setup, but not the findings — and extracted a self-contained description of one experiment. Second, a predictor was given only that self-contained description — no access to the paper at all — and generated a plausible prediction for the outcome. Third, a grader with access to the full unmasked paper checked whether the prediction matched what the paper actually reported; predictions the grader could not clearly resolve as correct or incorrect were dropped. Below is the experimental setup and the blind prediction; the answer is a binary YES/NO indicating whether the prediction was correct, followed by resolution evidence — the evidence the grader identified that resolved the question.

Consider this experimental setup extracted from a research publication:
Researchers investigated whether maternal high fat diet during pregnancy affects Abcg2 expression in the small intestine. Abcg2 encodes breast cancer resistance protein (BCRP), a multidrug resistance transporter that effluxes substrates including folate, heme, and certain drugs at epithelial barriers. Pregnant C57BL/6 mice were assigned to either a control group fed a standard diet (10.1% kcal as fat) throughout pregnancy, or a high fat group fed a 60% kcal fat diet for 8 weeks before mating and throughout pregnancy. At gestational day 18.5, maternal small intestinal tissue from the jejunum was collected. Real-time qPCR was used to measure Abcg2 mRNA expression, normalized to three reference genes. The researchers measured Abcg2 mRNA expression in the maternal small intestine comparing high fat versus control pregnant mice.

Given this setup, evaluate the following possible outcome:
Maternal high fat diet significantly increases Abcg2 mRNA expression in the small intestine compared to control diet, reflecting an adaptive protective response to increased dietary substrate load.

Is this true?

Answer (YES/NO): NO